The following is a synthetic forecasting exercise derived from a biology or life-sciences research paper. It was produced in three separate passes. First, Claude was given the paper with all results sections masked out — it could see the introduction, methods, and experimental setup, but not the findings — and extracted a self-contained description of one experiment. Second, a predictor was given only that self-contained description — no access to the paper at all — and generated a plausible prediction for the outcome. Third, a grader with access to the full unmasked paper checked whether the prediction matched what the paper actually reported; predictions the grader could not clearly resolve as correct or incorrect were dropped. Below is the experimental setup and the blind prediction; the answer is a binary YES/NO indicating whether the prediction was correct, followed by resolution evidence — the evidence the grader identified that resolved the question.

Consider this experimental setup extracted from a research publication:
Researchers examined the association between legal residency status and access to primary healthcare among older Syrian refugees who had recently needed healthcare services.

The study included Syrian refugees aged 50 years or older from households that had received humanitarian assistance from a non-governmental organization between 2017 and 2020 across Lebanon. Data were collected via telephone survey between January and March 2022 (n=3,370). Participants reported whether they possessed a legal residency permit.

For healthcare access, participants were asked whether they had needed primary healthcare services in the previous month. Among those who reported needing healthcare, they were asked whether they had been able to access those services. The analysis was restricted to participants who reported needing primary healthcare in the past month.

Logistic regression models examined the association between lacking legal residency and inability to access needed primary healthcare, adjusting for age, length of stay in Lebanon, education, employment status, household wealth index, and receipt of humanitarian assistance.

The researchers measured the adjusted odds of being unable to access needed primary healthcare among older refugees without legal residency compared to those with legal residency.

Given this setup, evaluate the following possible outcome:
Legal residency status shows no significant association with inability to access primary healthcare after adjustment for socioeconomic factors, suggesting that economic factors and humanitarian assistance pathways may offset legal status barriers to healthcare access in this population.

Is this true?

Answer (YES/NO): YES